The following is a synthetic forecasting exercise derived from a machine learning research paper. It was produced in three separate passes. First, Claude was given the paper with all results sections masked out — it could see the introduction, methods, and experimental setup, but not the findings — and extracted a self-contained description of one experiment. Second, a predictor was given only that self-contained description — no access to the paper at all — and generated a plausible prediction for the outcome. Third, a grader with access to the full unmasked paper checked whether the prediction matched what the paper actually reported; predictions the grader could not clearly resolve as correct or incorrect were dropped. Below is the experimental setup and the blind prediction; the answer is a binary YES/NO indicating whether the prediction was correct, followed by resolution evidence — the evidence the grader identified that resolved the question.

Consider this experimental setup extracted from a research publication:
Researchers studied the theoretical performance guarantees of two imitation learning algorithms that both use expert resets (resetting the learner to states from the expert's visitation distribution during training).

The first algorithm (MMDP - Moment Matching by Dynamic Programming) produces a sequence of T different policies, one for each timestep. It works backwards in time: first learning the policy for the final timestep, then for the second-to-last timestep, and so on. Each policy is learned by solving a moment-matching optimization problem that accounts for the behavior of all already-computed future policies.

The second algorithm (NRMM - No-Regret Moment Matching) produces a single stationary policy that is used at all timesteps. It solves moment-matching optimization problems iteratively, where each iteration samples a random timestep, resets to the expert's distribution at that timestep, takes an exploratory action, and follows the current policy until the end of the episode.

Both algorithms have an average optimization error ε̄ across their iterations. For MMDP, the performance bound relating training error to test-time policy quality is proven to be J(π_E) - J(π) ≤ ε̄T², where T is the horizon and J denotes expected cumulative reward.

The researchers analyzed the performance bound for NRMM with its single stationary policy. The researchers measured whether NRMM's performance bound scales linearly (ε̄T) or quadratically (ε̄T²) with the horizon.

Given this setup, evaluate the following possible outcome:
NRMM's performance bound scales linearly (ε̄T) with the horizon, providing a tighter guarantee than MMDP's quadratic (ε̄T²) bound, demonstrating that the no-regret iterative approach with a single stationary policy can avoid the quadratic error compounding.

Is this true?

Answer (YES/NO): NO